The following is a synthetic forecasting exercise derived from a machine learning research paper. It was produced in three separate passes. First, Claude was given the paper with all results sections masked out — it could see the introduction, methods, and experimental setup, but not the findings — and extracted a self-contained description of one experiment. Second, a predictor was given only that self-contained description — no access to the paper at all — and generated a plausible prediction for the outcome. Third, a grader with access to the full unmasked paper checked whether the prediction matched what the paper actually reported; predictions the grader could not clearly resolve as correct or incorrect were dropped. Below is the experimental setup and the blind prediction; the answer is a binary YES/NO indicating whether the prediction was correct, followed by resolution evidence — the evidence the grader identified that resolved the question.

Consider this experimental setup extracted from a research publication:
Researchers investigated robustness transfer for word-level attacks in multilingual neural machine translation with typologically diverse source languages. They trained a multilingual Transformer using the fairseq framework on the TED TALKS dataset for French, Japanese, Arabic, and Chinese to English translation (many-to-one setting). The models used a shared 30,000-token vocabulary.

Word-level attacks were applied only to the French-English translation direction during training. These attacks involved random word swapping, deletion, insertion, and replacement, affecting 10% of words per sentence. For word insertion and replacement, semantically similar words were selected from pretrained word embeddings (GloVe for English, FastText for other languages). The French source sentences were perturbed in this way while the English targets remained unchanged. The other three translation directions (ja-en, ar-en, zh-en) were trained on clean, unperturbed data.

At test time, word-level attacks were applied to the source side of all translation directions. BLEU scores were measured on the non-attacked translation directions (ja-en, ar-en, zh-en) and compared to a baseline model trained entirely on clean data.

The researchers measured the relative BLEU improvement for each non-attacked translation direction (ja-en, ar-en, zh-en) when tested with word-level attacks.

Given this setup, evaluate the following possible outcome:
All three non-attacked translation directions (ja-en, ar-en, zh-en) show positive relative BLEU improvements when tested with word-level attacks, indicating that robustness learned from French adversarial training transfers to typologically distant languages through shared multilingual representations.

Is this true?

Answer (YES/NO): YES